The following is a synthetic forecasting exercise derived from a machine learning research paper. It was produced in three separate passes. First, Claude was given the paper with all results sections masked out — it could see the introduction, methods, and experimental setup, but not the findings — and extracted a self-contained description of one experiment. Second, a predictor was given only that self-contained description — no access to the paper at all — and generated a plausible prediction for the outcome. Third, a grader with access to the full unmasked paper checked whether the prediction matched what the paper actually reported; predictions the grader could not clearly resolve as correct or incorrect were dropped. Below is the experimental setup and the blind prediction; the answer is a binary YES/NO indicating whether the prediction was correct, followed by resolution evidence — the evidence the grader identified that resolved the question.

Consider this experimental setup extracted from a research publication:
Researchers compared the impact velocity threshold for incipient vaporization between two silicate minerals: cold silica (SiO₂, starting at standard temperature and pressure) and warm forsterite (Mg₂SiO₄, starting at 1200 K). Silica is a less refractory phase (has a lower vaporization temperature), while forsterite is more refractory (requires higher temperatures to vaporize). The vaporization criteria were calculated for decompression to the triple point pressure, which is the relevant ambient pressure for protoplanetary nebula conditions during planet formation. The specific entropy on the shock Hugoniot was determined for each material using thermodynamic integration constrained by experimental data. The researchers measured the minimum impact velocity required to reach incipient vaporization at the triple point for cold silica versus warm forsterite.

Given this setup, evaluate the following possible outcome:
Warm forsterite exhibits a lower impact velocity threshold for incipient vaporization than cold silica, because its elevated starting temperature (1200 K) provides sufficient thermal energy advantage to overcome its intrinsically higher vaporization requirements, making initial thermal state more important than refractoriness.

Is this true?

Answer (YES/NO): NO